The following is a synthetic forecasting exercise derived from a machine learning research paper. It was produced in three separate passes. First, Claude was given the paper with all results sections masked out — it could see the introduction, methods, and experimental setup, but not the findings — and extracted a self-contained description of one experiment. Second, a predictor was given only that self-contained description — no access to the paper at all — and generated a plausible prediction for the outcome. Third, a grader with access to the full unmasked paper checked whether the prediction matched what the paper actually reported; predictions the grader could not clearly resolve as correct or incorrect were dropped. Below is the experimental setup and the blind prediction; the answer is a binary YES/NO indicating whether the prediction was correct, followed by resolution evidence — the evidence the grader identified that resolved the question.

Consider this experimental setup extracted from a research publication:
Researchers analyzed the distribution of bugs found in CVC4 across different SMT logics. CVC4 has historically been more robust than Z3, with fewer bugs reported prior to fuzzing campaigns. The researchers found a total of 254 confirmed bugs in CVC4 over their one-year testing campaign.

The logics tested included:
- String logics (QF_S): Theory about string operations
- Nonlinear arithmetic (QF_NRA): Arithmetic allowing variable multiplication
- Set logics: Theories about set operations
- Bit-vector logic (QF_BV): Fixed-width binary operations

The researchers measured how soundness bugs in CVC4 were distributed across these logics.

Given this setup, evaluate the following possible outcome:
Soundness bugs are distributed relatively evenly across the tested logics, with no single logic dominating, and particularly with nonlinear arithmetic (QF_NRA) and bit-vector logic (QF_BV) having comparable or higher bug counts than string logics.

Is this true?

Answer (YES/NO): NO